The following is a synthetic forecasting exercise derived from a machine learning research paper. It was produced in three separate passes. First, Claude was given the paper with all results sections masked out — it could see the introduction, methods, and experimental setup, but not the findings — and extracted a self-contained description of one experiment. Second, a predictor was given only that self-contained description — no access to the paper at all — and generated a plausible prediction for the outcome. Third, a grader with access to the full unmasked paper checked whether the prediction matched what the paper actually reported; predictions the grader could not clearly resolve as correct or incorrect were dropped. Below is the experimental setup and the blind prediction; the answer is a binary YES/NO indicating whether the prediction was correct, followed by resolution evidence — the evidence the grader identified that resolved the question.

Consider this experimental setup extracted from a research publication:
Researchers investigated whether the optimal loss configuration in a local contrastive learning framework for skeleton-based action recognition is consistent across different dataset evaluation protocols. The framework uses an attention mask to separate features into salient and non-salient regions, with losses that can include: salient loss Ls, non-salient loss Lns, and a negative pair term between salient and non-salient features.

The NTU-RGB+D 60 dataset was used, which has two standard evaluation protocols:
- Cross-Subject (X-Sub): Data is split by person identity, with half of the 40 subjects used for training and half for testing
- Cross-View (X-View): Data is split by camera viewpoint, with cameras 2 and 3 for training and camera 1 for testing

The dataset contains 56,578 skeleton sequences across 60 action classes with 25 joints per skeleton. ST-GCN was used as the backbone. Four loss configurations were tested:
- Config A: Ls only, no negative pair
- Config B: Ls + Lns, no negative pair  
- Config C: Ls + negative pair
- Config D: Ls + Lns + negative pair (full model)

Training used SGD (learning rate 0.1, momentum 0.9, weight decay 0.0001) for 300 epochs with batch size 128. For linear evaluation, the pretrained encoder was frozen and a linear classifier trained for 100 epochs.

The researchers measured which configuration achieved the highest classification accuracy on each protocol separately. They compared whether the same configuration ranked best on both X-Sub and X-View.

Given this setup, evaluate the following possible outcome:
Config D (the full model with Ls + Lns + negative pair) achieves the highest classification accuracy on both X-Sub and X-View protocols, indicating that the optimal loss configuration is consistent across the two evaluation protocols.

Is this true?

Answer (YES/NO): NO